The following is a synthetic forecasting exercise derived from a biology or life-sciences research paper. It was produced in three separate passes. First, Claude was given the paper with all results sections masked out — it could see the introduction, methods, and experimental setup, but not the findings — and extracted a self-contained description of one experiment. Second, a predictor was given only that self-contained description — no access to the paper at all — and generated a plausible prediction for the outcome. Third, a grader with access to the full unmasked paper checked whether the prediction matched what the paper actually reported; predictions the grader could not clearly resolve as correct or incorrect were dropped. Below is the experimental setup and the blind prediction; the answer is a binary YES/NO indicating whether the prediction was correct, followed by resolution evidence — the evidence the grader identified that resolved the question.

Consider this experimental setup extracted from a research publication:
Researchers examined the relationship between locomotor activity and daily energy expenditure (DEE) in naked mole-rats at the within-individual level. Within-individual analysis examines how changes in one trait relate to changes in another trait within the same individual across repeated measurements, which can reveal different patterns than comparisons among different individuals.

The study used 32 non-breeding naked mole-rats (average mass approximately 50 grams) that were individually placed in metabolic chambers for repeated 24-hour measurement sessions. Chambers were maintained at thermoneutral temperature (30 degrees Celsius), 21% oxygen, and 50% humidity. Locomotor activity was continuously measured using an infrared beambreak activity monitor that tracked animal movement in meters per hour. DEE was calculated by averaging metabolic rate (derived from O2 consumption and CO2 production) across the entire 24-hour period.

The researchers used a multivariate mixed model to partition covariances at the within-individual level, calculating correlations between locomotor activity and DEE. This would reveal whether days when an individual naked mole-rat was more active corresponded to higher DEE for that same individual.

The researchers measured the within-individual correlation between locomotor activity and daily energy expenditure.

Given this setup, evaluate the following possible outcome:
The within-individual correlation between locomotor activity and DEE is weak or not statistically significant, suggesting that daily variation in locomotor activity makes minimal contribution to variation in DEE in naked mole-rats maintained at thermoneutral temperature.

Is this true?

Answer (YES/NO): NO